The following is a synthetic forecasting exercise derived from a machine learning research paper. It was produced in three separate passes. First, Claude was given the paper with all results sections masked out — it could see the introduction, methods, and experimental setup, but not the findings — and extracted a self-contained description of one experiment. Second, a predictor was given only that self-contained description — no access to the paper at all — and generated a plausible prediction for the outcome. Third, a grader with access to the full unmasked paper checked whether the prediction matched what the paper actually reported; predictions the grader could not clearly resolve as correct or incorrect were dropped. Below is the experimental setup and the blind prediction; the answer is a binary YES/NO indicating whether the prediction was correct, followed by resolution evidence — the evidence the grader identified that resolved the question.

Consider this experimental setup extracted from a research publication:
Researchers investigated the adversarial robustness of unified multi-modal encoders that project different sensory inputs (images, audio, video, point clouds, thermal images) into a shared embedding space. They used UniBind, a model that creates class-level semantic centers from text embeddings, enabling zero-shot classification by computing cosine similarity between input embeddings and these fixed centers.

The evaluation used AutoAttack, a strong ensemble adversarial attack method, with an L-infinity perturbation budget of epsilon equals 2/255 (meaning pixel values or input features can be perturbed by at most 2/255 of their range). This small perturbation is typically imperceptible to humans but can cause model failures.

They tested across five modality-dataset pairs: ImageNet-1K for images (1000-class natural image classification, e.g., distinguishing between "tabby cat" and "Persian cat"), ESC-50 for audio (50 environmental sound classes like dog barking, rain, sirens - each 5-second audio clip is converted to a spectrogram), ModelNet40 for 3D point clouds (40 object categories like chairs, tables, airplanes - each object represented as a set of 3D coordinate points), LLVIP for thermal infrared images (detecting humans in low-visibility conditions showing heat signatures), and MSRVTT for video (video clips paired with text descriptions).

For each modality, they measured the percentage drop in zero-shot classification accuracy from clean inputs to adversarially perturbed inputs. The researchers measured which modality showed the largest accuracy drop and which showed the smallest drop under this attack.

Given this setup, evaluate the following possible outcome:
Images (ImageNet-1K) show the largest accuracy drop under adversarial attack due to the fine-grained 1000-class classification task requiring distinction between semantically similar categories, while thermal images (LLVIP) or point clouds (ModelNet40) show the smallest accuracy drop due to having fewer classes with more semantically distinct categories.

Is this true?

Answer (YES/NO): NO